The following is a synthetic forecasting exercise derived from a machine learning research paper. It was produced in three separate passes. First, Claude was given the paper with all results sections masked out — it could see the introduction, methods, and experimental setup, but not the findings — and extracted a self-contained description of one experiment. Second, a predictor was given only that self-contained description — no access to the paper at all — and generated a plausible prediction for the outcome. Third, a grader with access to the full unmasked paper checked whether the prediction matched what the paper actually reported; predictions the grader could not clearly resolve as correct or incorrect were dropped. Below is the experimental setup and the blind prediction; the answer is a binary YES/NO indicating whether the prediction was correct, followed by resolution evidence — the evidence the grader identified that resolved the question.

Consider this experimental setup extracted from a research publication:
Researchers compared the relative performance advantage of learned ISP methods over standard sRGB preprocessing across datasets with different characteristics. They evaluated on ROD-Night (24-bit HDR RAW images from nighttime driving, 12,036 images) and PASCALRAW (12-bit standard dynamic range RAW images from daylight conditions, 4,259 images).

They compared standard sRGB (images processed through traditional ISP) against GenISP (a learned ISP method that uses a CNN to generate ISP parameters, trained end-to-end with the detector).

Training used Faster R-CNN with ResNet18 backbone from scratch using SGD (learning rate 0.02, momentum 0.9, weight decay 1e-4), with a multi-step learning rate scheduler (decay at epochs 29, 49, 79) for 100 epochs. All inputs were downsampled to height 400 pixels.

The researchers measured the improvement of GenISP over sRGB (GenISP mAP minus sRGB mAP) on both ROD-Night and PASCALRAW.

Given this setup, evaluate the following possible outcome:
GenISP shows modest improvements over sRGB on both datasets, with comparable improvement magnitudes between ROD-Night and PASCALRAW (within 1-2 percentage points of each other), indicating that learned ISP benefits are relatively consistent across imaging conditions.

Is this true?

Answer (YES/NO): NO